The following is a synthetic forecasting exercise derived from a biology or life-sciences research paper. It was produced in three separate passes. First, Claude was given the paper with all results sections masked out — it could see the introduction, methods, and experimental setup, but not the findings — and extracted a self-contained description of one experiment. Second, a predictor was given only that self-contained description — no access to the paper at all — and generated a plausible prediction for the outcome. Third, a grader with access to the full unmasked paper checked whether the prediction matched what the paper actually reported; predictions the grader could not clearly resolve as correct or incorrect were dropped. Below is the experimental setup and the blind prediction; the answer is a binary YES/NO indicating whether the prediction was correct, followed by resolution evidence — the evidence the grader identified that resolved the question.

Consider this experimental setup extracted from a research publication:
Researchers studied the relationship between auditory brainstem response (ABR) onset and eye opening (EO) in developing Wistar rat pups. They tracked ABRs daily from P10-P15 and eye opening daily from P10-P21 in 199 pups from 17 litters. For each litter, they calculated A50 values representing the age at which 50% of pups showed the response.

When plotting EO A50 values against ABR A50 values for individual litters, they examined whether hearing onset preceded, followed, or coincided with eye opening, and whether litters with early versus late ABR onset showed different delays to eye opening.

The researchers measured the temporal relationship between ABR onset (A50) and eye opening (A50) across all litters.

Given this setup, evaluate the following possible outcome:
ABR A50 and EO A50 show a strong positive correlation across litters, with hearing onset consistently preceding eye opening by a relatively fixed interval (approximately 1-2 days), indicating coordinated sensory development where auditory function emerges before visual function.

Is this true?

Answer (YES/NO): NO